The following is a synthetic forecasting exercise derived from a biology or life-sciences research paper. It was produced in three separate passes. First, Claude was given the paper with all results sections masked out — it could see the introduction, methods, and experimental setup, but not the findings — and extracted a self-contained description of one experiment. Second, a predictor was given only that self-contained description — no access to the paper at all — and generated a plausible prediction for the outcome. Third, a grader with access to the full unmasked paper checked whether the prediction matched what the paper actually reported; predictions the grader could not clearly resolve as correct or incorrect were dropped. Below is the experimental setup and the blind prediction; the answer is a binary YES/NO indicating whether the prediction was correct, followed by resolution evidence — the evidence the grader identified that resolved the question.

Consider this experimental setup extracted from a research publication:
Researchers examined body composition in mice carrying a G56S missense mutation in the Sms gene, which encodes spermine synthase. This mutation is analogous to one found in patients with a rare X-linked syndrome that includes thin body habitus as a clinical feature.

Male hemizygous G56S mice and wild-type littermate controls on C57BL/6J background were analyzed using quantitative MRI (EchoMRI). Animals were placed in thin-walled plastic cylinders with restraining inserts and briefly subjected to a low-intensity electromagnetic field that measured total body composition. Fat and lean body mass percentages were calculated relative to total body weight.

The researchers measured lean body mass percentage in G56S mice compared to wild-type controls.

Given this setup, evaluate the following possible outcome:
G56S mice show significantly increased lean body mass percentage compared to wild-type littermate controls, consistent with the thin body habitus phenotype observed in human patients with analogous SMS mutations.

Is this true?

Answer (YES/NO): YES